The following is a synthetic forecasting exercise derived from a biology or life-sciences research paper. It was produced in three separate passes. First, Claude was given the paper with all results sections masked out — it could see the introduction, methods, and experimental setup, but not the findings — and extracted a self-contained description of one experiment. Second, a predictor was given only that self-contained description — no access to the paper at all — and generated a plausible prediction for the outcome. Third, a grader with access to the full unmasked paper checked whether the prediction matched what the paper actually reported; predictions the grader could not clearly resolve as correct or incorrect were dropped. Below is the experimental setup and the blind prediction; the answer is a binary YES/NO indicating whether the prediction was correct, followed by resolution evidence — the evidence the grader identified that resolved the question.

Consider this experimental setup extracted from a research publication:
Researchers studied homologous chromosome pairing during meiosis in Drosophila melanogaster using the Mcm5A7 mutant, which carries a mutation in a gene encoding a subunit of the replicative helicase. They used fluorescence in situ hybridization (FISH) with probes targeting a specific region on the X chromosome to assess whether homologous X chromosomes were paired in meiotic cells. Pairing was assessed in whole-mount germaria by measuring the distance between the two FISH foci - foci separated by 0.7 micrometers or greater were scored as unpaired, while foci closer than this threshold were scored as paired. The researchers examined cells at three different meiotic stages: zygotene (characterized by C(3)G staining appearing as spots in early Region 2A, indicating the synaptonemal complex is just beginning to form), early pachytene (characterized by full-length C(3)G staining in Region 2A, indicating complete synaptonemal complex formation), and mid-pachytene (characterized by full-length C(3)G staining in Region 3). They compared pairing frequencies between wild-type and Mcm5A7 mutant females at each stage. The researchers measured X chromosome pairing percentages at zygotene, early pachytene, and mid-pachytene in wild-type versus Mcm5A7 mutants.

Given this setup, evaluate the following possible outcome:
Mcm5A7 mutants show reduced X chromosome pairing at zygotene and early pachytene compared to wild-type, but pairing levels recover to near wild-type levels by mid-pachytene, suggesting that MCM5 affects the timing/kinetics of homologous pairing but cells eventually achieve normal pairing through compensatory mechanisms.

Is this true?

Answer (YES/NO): NO